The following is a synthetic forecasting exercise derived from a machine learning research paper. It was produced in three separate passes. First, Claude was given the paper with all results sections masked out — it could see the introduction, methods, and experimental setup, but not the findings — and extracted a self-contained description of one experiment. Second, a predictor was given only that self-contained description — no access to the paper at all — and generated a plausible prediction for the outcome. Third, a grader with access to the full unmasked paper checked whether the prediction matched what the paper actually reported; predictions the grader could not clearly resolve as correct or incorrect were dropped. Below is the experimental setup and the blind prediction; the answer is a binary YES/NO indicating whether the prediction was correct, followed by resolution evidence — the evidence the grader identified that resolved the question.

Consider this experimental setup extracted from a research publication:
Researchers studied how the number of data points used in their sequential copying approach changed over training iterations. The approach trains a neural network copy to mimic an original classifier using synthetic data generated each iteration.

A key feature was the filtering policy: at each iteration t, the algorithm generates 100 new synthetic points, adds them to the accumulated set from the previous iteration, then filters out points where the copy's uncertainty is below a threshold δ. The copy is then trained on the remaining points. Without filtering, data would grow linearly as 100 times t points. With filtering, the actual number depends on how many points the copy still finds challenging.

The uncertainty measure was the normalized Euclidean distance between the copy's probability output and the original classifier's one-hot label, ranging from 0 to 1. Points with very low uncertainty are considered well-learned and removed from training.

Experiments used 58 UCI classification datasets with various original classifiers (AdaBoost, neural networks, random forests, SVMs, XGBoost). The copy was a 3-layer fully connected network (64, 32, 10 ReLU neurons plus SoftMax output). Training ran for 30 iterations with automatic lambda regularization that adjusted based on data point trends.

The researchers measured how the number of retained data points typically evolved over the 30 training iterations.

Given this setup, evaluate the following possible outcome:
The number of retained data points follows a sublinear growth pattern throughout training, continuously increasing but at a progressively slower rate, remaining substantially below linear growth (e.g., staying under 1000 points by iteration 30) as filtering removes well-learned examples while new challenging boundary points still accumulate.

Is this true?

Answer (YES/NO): NO